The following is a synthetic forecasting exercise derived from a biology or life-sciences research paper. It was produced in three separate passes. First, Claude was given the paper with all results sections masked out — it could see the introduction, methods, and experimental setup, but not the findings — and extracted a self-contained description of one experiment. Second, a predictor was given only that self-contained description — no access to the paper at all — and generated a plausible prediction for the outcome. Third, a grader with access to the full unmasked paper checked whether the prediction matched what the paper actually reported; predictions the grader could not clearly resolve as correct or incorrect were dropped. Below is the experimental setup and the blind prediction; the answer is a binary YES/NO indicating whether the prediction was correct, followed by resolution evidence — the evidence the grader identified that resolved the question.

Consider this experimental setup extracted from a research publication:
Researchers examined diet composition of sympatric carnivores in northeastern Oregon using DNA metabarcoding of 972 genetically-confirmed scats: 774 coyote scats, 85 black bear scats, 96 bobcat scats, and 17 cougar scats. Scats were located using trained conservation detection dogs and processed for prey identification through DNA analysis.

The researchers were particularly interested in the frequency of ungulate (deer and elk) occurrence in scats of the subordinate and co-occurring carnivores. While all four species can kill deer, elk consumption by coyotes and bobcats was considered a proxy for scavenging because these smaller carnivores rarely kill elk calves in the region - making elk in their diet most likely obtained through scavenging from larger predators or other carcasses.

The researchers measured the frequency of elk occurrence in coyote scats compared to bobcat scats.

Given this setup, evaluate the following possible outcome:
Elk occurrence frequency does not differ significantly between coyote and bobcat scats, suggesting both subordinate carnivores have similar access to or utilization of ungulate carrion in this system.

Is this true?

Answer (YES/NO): NO